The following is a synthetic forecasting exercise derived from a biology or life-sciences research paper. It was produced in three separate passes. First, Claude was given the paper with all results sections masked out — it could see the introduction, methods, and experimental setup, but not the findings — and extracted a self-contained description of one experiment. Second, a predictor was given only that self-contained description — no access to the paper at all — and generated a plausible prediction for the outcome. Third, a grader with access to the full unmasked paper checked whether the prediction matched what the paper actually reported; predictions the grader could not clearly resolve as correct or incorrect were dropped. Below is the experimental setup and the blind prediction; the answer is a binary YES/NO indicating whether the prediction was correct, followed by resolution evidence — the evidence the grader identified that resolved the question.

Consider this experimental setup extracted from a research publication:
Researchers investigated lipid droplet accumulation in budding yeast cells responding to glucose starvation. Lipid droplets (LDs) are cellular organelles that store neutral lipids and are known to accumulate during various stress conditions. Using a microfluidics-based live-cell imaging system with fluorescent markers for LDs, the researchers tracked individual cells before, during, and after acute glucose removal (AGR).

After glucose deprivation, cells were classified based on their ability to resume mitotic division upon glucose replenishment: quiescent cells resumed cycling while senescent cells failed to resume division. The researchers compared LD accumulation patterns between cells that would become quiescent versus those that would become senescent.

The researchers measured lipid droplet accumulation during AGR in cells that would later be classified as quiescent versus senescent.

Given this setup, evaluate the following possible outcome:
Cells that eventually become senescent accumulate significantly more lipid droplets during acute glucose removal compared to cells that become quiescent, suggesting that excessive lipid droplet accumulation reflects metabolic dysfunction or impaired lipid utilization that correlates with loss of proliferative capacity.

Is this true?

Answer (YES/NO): NO